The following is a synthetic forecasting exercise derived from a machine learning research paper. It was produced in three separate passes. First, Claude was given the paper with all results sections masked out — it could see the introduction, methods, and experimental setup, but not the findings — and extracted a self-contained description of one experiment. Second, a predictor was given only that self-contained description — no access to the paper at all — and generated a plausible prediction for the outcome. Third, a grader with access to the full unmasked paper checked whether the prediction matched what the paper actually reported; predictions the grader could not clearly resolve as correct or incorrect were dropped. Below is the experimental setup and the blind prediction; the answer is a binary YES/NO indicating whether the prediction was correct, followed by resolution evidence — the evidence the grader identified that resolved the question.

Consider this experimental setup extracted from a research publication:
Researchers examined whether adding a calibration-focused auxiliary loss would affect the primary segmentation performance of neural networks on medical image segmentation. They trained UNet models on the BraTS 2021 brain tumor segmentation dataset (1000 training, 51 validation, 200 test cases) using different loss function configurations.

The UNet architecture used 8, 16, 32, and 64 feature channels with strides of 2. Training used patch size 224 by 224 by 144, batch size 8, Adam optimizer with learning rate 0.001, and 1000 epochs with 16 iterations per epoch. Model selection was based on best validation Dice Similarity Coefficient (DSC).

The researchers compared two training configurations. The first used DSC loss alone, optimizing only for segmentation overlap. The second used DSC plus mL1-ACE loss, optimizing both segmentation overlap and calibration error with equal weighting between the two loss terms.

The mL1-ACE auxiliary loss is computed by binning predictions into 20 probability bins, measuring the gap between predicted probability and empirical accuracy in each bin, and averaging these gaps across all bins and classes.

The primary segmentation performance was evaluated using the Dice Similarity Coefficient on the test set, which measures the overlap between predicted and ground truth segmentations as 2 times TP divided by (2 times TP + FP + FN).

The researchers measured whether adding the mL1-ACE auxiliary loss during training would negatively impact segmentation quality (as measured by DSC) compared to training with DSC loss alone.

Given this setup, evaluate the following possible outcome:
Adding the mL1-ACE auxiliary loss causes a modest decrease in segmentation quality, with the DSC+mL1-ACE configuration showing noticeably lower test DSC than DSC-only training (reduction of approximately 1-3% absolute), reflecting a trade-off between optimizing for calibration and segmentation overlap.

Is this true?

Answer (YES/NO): NO